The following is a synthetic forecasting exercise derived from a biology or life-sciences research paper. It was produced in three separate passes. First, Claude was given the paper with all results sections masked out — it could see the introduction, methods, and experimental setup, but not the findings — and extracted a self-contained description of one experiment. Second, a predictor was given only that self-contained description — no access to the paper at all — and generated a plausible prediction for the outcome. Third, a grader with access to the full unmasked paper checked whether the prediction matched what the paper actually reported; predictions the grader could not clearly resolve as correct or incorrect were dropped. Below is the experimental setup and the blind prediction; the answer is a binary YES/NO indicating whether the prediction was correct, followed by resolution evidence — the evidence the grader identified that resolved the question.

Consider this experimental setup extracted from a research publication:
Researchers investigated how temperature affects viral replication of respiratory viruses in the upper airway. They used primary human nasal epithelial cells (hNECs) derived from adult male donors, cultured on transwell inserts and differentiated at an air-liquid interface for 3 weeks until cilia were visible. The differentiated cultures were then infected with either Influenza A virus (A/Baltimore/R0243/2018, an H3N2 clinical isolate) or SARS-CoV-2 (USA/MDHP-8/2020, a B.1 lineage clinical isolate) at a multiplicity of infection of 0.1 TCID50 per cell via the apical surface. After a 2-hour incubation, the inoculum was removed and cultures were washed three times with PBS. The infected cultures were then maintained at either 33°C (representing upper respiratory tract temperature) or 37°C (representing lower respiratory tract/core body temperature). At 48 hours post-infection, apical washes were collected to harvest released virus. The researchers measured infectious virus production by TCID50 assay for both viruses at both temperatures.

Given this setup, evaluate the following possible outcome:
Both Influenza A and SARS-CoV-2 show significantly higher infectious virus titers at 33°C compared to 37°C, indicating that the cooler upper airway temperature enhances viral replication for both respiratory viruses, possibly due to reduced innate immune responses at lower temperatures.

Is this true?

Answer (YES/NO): NO